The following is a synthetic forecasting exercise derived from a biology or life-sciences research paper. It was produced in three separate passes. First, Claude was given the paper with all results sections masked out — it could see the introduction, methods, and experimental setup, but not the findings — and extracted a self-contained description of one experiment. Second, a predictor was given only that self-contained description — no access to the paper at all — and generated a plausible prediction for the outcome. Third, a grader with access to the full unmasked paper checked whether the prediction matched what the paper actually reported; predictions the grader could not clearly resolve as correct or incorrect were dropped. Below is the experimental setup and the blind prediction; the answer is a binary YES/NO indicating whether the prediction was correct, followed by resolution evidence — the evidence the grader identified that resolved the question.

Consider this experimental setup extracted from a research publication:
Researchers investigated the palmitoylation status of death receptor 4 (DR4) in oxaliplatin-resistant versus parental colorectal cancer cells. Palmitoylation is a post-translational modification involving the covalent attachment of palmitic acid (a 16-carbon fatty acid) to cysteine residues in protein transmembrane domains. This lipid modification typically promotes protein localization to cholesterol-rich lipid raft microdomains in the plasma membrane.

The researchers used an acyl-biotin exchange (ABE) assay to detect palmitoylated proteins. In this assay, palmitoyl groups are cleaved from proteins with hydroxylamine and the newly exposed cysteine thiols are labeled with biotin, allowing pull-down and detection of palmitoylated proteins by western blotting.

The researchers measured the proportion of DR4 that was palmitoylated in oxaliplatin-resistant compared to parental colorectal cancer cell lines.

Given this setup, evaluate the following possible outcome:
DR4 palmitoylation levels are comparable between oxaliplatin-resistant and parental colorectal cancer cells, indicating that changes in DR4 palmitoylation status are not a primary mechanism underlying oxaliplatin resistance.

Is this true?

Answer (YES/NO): NO